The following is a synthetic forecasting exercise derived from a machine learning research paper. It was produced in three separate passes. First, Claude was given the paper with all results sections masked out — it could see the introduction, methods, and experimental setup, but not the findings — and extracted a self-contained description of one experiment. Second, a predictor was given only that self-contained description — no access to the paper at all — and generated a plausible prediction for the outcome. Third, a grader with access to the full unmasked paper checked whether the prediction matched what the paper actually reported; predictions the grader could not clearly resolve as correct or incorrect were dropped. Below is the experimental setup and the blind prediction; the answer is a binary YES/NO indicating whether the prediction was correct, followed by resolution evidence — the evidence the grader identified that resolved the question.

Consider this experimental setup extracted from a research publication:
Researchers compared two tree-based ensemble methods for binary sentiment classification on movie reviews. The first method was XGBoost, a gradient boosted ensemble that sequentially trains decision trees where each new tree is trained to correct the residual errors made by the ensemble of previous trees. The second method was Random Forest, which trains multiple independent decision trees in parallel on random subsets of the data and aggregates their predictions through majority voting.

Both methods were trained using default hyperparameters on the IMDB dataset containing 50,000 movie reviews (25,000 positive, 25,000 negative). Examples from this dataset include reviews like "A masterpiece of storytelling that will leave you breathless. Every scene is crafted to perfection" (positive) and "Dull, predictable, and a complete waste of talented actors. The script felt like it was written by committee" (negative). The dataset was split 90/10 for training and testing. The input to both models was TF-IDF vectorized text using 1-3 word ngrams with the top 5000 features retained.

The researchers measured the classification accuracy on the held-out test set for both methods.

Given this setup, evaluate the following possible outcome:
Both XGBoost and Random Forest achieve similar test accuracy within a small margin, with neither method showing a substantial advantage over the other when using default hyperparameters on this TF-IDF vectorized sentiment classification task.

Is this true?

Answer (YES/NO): YES